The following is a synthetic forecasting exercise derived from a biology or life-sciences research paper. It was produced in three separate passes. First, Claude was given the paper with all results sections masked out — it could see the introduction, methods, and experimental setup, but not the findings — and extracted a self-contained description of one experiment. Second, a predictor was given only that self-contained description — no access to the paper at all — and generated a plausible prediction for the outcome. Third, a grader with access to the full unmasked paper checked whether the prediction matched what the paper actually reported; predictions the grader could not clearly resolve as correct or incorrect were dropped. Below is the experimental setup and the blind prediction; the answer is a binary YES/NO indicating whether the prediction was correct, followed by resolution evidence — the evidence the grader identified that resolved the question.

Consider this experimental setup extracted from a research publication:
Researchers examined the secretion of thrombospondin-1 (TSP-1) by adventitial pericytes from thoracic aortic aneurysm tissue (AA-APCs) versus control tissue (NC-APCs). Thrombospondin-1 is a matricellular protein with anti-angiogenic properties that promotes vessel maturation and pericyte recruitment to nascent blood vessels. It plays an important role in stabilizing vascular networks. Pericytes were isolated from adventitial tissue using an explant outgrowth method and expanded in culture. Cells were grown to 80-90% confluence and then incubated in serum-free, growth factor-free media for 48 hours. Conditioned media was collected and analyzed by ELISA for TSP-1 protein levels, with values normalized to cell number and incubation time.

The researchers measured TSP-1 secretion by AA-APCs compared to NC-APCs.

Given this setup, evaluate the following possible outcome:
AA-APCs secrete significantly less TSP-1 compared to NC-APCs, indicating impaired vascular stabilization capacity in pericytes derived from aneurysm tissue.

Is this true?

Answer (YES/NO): NO